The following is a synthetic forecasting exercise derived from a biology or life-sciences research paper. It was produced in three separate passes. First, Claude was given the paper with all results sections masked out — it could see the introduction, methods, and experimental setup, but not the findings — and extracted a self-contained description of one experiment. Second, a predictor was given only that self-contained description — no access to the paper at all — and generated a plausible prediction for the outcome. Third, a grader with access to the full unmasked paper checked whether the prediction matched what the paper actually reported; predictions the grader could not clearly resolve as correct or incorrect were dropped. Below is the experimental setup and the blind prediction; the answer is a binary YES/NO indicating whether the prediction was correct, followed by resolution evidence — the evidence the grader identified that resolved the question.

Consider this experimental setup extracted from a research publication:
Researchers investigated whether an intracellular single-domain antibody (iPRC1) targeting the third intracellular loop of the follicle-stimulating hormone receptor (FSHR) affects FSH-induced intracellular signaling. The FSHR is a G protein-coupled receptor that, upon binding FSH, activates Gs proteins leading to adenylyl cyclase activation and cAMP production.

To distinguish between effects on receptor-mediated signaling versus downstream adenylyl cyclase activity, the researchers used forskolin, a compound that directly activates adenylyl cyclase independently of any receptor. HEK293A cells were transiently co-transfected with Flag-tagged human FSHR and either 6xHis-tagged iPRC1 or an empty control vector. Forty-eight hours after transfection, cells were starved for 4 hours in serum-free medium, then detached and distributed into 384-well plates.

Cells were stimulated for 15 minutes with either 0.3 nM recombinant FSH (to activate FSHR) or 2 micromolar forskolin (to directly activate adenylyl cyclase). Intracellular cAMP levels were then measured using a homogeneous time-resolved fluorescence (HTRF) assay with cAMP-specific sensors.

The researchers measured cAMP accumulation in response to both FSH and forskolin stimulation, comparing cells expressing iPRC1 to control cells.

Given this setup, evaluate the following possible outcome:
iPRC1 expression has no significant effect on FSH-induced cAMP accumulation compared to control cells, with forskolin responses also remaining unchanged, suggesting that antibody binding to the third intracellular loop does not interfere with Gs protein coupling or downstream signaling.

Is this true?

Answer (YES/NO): NO